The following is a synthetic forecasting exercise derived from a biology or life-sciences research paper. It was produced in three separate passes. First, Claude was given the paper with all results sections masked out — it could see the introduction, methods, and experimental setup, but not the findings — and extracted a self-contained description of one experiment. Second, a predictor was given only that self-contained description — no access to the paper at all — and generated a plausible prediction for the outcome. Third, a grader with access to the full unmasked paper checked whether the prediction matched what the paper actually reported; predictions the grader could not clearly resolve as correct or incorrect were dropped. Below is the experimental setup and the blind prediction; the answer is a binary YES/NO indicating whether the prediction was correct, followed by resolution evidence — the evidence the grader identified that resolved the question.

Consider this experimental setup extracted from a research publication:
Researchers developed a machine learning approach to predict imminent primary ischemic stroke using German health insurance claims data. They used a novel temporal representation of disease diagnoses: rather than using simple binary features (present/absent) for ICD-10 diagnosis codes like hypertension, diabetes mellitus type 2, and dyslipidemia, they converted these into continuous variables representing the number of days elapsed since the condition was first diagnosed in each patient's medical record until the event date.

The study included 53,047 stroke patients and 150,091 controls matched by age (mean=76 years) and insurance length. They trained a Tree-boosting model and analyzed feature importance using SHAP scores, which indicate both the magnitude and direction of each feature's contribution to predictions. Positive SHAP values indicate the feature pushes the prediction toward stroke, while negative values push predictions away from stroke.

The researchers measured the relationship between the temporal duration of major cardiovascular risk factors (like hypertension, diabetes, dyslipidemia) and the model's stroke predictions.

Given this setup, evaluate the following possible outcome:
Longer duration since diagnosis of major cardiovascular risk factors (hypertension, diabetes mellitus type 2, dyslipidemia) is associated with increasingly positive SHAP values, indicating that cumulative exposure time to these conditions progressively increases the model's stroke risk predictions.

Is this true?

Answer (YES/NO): YES